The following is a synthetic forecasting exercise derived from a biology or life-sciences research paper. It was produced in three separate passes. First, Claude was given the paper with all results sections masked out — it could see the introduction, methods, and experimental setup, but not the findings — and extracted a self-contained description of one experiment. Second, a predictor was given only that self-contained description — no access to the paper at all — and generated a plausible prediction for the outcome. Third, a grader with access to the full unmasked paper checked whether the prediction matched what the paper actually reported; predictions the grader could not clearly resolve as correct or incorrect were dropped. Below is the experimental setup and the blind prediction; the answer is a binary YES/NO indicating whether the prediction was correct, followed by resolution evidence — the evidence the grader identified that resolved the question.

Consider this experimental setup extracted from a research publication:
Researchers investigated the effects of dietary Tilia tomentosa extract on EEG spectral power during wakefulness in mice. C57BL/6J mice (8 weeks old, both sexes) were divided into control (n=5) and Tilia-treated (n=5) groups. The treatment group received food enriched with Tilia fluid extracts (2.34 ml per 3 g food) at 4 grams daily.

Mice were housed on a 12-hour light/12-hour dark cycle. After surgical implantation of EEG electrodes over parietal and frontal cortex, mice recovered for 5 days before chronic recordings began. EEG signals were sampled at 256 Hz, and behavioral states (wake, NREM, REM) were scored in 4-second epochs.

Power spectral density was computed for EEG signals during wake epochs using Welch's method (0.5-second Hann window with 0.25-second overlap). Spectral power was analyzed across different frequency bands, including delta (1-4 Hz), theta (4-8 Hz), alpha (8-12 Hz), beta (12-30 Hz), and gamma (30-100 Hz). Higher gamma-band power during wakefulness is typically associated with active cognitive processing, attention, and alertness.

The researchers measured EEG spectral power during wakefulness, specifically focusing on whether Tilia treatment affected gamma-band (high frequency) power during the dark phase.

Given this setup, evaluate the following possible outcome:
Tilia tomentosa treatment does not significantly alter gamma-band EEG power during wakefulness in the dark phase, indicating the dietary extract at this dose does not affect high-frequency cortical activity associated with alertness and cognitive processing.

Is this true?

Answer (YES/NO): NO